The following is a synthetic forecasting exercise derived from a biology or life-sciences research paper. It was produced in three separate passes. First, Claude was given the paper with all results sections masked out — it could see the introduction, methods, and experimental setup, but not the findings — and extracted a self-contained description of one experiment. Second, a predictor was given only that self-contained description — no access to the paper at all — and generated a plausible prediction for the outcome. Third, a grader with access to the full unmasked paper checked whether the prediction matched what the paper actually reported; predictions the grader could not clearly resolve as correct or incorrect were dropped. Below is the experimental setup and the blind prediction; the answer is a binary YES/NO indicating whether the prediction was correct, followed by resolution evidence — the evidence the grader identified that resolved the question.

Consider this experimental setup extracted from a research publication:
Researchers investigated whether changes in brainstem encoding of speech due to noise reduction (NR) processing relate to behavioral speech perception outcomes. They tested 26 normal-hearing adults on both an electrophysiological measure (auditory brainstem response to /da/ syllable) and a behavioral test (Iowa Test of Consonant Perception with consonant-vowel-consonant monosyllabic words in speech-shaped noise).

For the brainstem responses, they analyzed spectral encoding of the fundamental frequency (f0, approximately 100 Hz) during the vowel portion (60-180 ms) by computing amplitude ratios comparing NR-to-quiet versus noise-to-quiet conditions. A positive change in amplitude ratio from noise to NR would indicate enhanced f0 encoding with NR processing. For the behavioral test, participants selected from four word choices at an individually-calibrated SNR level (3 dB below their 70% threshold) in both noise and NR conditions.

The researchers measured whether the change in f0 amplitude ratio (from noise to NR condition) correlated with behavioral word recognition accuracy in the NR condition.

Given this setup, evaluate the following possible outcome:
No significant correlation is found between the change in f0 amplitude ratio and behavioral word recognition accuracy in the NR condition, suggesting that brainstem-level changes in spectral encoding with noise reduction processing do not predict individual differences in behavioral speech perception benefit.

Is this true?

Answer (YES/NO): NO